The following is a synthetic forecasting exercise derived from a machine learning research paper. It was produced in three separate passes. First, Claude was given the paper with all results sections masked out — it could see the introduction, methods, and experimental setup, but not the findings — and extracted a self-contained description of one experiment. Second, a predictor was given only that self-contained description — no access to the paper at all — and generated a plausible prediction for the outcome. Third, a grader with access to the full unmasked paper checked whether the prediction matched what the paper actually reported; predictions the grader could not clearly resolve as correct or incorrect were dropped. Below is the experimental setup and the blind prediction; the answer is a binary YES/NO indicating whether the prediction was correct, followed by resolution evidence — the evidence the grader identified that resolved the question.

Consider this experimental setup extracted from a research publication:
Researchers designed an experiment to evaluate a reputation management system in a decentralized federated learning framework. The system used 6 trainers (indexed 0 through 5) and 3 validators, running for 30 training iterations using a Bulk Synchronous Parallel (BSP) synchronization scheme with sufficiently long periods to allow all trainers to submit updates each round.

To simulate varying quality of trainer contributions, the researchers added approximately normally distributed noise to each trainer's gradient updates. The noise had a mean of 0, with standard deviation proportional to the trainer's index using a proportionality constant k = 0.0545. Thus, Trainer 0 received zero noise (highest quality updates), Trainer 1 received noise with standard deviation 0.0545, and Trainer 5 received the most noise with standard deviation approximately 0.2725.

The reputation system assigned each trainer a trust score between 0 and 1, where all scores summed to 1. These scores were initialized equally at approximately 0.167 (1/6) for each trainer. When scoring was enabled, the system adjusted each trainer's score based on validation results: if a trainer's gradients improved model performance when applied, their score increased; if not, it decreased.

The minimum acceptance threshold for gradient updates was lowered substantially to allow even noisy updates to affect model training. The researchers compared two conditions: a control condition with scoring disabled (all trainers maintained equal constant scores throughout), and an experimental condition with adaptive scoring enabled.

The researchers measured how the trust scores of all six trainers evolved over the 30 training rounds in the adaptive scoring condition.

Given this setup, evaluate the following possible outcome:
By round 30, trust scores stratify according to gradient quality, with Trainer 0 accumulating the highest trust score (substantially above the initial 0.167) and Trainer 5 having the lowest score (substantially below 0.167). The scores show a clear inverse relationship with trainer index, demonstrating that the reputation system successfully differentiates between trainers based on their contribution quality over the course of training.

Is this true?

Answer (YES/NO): NO